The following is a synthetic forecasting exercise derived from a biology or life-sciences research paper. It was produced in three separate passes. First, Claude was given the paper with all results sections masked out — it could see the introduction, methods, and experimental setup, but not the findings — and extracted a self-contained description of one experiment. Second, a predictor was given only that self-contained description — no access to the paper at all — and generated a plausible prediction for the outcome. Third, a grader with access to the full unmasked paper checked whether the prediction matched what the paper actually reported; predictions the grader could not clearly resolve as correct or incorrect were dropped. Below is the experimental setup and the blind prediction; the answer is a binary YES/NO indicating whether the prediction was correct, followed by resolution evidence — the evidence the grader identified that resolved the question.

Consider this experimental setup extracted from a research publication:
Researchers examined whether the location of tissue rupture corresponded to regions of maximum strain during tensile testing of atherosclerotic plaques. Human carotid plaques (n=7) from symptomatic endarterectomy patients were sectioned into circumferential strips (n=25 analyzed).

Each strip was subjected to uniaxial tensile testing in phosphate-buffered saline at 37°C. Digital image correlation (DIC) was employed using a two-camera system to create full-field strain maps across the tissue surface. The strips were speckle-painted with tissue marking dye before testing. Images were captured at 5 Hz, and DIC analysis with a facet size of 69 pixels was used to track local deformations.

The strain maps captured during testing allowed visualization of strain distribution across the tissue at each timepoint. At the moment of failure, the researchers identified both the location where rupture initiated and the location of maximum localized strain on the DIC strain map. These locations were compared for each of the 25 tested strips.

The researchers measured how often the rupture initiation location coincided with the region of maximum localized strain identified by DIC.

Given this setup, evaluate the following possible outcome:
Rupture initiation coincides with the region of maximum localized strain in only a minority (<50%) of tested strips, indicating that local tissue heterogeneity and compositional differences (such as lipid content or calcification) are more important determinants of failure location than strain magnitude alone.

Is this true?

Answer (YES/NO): NO